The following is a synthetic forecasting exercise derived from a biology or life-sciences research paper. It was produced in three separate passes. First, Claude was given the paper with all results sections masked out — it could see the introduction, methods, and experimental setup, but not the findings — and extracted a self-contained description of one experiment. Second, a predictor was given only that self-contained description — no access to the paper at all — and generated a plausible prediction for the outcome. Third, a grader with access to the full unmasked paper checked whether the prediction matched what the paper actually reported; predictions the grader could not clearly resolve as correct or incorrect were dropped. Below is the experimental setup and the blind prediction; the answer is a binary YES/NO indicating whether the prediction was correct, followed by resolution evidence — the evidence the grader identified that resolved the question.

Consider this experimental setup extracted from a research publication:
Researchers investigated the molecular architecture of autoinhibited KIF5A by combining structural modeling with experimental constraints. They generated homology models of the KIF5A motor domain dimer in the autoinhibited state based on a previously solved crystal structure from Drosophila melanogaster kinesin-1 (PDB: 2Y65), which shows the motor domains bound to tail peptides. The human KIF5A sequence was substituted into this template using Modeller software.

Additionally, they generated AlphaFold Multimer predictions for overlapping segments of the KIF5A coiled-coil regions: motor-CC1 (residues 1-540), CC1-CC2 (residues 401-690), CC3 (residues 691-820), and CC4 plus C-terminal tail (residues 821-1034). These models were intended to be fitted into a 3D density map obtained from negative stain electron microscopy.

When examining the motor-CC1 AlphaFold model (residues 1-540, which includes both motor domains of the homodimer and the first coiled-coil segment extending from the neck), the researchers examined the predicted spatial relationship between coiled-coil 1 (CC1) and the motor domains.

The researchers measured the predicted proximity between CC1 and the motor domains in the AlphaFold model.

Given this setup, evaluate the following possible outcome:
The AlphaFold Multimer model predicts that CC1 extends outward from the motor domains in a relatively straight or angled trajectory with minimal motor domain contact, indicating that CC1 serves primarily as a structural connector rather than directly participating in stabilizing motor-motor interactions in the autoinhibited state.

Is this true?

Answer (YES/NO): NO